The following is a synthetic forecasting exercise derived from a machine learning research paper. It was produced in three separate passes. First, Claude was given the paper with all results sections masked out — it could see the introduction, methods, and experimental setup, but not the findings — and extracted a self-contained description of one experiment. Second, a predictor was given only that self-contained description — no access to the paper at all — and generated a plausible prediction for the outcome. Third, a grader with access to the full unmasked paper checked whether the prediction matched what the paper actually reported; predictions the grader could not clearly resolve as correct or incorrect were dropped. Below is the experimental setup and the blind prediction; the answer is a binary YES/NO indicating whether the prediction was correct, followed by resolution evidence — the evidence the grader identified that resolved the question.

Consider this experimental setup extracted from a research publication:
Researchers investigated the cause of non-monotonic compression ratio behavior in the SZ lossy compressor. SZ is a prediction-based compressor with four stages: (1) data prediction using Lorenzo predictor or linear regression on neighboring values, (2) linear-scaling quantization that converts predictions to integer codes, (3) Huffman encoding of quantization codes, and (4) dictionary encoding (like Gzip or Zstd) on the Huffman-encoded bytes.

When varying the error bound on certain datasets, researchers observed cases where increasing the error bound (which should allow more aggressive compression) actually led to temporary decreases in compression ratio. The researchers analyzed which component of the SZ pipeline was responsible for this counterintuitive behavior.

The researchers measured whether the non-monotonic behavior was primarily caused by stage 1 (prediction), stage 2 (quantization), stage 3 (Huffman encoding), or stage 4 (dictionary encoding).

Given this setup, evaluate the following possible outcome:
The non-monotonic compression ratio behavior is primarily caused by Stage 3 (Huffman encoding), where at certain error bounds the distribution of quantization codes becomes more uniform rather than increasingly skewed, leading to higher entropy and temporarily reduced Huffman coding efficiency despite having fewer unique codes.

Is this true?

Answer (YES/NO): NO